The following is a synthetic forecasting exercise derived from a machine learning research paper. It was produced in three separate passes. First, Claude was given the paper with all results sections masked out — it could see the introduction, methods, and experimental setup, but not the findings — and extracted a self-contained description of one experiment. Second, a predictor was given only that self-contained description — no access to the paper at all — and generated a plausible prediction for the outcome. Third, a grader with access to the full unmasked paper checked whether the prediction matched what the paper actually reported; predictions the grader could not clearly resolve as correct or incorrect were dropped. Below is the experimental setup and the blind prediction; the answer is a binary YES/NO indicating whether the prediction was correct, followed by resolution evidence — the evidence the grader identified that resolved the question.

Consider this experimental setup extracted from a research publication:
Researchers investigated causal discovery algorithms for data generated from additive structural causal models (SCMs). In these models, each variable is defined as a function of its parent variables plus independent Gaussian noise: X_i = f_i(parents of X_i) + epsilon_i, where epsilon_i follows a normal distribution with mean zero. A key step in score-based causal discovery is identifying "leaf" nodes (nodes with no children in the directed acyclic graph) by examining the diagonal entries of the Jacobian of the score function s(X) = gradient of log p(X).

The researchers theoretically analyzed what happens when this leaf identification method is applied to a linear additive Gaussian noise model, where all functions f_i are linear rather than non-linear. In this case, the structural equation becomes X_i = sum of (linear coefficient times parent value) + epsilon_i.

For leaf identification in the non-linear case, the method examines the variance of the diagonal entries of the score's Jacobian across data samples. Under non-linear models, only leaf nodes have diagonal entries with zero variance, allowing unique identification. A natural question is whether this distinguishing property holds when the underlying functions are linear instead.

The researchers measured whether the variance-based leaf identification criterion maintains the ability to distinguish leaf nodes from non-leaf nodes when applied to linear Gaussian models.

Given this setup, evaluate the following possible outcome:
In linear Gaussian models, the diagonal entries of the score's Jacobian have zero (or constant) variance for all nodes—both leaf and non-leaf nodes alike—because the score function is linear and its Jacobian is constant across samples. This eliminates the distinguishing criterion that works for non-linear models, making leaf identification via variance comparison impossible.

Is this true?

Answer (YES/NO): YES